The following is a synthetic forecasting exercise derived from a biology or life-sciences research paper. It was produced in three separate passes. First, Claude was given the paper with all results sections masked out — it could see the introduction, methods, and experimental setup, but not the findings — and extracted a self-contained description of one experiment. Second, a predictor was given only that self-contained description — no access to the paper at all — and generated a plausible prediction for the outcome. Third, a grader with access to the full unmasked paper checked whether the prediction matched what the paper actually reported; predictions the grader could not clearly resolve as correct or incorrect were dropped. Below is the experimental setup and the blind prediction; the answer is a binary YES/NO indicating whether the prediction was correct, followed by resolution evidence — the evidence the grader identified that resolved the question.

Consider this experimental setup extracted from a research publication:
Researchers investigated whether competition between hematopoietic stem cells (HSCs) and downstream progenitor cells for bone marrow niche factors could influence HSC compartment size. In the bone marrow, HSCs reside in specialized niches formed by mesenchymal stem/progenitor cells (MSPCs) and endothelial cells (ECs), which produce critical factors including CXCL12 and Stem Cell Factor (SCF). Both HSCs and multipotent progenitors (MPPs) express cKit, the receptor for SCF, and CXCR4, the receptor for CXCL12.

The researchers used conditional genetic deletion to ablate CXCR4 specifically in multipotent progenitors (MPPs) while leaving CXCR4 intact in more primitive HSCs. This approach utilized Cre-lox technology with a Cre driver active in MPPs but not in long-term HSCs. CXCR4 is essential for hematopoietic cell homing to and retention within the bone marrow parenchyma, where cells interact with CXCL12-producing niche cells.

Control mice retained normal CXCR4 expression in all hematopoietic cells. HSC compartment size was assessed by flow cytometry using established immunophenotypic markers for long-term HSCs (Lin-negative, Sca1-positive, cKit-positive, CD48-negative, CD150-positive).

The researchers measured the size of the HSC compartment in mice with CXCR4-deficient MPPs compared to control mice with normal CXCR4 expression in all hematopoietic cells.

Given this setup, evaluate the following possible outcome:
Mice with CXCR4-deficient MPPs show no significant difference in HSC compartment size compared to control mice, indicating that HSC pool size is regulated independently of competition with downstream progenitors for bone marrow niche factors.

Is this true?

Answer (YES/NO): NO